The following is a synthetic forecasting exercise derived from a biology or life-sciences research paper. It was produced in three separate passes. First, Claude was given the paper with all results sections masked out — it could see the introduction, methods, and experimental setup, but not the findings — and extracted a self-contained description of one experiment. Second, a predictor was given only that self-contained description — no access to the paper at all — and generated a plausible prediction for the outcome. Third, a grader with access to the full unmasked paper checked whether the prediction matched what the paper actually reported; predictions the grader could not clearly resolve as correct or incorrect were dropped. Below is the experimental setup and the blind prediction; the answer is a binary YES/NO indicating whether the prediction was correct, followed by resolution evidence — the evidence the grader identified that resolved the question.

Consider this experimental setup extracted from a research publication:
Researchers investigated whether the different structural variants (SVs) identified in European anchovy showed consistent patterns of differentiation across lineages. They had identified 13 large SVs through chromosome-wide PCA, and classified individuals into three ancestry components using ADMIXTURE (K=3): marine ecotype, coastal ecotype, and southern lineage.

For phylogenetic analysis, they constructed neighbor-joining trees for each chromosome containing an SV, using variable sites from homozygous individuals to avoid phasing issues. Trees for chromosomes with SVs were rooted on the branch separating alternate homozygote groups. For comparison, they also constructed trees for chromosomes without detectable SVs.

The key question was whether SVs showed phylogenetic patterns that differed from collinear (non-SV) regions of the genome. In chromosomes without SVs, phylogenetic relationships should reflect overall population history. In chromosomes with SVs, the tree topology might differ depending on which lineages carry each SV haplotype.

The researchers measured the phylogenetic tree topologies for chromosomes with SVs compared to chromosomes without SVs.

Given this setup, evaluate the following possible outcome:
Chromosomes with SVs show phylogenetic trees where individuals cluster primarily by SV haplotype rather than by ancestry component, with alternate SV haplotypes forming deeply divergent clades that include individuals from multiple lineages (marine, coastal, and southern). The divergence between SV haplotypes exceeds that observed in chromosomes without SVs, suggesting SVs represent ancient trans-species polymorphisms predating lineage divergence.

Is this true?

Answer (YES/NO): YES